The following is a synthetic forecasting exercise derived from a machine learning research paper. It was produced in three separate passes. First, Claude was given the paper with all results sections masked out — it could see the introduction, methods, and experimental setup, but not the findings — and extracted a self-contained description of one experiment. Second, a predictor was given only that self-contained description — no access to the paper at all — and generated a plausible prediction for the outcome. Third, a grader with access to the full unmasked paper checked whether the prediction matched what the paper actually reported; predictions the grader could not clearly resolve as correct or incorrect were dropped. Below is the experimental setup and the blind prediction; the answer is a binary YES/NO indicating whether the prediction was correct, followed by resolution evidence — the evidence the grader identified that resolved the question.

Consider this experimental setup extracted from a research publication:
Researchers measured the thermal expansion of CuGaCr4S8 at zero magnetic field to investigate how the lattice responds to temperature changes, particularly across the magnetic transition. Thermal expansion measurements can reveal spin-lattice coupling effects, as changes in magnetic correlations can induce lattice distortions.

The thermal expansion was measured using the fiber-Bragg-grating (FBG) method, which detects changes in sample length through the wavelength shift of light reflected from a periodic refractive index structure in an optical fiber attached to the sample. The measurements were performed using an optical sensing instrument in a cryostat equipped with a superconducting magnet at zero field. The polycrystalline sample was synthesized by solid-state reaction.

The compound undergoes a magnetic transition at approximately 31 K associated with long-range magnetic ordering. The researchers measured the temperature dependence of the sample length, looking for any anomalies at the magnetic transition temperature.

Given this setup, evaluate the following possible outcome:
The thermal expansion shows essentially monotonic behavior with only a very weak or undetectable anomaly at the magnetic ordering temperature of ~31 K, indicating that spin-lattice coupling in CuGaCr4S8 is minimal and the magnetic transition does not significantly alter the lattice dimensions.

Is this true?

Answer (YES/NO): NO